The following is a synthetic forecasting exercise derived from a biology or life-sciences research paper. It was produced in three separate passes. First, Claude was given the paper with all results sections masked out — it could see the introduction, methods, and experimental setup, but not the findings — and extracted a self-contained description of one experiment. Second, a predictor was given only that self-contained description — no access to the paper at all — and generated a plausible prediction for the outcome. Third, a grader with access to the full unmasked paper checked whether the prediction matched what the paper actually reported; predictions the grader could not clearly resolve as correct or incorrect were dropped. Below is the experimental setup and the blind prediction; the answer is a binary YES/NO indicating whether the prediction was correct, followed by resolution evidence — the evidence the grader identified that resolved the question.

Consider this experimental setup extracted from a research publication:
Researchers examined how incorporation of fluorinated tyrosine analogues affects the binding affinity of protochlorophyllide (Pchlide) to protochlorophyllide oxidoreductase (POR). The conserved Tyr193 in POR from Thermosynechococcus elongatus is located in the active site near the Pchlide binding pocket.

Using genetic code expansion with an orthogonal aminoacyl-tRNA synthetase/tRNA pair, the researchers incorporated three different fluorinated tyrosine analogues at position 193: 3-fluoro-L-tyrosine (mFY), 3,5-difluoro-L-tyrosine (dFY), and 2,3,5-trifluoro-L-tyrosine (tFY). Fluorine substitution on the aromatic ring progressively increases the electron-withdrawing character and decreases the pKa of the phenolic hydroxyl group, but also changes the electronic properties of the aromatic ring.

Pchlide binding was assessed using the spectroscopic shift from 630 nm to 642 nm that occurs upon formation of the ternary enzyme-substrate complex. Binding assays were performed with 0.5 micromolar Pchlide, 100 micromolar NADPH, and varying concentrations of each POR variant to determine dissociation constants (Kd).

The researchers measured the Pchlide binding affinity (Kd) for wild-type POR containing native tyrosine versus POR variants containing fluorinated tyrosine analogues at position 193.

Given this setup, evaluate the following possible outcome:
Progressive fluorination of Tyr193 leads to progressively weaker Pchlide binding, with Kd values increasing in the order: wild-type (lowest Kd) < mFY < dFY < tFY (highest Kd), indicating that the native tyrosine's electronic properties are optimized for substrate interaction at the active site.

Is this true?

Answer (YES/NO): NO